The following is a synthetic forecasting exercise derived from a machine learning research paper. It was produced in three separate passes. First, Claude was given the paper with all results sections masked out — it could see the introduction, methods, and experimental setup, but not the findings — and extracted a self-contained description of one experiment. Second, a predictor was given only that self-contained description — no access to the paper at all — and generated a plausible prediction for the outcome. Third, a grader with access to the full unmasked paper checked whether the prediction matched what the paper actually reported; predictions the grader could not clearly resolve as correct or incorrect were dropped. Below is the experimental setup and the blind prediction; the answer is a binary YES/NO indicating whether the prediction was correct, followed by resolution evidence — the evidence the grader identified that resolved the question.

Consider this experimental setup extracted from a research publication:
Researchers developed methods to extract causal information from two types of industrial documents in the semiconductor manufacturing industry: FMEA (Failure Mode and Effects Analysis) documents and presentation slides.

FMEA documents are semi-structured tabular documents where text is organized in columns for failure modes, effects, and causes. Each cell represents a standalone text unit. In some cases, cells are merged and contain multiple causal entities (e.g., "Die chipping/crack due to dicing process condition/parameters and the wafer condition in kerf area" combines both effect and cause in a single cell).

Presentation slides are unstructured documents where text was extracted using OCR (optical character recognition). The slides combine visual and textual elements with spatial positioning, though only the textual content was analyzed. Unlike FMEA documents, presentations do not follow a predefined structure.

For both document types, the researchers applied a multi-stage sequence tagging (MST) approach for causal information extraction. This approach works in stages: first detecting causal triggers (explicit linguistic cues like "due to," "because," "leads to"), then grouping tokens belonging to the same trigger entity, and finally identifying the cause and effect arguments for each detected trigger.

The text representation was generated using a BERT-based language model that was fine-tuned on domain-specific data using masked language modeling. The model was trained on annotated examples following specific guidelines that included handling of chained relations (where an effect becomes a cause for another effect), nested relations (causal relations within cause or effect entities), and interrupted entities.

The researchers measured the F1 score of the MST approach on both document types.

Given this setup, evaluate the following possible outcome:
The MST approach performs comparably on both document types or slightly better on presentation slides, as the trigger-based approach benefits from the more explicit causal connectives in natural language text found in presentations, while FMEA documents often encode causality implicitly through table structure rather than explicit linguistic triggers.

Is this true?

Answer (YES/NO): NO